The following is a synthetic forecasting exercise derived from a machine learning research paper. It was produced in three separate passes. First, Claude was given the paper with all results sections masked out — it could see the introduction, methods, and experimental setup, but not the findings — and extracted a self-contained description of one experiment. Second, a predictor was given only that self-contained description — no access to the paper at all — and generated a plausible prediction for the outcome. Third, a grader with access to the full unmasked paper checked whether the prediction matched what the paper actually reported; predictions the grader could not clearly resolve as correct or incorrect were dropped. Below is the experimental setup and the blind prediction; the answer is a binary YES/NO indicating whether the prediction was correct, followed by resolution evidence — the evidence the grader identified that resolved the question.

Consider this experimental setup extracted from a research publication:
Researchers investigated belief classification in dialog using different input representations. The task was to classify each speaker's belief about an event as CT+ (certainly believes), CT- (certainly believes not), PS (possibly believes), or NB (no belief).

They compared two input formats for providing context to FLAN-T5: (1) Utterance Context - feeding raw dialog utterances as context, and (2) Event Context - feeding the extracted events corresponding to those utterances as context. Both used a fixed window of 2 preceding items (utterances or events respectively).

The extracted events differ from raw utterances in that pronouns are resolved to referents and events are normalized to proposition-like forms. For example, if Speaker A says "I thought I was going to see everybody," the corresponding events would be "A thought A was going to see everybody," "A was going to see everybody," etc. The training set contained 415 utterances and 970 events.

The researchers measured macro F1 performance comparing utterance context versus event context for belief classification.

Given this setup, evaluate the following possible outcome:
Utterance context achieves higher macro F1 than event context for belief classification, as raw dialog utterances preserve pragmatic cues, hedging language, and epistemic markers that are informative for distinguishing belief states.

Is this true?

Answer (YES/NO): NO